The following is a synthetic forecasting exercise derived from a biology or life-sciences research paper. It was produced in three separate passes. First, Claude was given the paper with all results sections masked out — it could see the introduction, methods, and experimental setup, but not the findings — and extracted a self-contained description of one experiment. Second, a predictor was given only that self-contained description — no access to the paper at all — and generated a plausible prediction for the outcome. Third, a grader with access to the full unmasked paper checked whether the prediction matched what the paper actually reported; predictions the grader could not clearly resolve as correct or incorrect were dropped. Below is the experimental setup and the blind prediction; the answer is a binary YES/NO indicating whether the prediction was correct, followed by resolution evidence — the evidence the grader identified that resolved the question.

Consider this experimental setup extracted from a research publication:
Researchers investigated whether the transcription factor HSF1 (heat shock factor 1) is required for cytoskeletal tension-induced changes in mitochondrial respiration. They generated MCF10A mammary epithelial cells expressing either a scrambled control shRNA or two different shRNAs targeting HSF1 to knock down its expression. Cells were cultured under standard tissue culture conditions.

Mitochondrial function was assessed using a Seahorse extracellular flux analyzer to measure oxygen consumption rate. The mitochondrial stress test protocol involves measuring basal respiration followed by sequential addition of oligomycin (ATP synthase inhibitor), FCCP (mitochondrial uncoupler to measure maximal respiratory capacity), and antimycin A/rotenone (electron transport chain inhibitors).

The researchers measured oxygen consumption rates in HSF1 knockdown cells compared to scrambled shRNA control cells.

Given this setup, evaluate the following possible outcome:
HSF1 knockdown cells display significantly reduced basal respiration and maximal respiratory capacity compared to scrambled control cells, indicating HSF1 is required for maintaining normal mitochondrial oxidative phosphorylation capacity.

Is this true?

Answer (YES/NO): NO